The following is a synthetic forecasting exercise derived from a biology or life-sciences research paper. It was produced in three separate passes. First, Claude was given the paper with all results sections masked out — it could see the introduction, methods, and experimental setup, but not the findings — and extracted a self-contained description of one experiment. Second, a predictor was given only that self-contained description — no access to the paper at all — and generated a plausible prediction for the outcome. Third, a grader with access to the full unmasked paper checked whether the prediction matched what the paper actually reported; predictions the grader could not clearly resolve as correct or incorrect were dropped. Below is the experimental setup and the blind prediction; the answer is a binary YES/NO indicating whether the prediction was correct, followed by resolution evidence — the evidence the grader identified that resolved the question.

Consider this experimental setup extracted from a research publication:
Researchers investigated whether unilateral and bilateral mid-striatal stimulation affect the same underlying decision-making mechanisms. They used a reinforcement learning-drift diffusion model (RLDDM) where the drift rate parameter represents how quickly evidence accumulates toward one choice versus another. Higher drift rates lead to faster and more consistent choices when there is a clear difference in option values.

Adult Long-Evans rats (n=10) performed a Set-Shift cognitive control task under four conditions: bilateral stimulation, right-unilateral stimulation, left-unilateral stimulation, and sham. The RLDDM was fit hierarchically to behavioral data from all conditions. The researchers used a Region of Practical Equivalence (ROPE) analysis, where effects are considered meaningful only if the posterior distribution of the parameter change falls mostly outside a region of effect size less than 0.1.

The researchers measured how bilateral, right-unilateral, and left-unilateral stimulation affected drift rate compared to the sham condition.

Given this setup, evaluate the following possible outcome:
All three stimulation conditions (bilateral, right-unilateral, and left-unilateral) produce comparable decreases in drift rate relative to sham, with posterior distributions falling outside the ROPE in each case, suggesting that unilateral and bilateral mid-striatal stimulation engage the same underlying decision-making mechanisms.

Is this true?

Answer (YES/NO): NO